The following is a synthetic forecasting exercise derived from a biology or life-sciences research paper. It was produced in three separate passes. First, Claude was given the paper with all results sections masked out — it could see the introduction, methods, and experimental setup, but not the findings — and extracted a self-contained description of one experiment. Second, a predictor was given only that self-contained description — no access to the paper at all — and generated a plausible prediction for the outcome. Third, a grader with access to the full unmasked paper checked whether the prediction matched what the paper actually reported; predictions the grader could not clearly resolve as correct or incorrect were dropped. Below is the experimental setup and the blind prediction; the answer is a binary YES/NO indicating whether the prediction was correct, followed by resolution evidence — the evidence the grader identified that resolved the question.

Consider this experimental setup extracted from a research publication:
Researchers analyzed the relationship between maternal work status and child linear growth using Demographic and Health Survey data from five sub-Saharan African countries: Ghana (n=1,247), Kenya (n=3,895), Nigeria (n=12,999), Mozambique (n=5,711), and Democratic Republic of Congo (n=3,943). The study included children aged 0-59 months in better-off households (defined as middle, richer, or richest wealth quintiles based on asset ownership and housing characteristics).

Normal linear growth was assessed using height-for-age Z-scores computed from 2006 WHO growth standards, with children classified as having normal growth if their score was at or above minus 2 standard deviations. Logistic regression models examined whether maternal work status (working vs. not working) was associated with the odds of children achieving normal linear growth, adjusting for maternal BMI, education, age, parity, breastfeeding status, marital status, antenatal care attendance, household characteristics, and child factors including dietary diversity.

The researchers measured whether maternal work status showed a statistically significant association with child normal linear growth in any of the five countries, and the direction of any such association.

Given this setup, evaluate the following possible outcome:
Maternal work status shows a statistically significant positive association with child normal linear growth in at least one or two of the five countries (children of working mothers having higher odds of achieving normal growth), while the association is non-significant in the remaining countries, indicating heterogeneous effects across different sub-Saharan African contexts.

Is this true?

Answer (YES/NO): NO